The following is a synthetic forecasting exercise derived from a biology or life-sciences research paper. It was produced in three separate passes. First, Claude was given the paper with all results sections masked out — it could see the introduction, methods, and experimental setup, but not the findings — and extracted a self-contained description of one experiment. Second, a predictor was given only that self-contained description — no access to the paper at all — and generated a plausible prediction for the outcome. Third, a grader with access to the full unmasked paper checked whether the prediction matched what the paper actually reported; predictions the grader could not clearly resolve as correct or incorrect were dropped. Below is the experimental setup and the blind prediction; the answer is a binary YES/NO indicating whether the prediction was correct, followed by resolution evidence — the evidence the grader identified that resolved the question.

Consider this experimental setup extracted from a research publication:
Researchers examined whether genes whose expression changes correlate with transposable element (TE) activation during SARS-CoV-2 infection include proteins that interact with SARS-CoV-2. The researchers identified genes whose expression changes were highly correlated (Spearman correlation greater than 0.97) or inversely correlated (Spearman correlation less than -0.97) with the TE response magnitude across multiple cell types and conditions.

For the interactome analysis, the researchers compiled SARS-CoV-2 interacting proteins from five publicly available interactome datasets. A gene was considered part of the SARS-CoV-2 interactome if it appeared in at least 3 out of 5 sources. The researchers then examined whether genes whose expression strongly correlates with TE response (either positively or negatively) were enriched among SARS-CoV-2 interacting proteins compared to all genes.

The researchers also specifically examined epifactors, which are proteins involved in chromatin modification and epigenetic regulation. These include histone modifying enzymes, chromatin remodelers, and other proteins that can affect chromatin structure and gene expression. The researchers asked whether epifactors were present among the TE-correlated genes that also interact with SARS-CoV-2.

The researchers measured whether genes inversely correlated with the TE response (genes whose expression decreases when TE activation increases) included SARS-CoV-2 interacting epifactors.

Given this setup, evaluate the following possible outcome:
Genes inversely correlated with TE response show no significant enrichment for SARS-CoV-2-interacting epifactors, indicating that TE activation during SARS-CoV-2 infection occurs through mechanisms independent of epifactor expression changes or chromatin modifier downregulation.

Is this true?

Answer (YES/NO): NO